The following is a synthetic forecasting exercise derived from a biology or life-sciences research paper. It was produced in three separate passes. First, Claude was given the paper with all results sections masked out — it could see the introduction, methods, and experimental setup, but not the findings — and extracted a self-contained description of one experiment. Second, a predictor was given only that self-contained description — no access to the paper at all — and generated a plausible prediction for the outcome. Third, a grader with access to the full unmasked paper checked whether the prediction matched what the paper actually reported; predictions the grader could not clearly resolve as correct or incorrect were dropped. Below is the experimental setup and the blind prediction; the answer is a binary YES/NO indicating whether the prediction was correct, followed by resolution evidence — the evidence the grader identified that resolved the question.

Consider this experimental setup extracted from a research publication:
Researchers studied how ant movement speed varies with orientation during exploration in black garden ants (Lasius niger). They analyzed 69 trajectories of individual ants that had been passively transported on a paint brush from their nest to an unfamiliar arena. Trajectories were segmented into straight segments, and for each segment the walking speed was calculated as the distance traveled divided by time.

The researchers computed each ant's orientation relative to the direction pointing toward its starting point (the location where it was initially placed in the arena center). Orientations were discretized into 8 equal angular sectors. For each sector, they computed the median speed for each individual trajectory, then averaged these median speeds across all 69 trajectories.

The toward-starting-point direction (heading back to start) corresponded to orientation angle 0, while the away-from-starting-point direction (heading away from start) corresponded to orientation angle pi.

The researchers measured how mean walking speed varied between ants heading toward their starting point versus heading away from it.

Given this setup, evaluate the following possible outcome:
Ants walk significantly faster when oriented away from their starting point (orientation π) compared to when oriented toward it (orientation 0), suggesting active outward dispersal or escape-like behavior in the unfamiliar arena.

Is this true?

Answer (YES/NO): YES